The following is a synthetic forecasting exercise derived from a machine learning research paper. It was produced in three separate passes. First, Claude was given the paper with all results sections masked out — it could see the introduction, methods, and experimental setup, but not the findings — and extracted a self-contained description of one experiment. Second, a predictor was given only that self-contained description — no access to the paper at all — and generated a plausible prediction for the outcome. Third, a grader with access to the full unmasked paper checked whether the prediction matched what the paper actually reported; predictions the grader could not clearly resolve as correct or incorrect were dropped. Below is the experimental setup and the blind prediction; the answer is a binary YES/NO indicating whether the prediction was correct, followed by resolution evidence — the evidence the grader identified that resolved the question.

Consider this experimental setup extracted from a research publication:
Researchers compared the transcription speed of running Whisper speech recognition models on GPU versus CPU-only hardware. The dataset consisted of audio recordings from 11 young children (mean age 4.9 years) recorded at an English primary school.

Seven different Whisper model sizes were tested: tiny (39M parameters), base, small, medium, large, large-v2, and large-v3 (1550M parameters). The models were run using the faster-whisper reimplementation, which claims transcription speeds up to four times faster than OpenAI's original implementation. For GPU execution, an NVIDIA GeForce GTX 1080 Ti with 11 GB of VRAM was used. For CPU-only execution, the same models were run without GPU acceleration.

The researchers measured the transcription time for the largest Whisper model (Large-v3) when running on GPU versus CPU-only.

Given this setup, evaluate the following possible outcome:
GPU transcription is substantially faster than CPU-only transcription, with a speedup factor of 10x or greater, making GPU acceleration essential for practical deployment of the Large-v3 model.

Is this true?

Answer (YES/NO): YES